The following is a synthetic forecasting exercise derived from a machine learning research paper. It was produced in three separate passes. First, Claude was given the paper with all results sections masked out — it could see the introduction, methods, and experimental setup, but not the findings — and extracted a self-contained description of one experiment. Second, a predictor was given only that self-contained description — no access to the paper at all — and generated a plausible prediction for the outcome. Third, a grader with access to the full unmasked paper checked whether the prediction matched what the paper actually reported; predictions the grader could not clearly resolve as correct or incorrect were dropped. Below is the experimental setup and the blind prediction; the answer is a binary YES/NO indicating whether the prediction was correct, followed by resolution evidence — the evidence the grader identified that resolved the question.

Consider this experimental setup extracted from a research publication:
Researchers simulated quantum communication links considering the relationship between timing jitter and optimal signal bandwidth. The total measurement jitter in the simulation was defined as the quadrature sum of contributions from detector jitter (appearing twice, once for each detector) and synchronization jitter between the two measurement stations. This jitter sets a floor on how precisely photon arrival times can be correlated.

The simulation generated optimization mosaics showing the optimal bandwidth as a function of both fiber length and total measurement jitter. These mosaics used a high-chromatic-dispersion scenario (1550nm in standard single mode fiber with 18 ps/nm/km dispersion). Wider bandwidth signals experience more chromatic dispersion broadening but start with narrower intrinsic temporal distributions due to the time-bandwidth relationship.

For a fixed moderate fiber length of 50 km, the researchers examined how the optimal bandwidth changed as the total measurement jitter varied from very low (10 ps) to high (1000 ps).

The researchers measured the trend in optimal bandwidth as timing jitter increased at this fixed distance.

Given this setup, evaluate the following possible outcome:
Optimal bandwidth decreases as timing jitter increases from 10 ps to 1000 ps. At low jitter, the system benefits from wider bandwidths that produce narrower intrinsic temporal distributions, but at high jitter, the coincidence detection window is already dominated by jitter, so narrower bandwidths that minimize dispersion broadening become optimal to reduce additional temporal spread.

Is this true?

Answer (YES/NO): YES